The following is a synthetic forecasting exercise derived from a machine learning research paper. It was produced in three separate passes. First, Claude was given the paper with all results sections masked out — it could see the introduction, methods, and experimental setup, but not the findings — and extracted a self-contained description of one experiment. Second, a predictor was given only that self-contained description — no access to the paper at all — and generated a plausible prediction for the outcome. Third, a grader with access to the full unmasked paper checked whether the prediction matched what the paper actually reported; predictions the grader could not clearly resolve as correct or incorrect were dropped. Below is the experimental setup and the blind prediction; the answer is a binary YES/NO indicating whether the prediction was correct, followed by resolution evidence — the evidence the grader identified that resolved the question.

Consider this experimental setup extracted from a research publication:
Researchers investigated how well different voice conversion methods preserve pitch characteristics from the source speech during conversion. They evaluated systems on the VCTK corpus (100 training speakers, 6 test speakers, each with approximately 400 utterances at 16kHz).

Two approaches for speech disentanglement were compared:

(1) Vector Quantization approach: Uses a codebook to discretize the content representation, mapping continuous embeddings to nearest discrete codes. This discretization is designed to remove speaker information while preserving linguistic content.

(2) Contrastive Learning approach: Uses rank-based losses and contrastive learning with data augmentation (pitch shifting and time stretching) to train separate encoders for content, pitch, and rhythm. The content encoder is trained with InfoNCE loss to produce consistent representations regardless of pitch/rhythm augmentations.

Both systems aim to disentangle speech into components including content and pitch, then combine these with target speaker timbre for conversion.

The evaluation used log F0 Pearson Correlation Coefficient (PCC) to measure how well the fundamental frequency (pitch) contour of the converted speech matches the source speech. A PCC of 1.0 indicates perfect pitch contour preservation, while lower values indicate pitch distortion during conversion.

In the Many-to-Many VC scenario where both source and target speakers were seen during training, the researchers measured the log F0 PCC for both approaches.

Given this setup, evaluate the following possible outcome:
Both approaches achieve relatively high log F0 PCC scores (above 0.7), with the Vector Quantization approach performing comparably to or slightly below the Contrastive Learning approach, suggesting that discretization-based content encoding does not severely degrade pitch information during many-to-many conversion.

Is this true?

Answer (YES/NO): NO